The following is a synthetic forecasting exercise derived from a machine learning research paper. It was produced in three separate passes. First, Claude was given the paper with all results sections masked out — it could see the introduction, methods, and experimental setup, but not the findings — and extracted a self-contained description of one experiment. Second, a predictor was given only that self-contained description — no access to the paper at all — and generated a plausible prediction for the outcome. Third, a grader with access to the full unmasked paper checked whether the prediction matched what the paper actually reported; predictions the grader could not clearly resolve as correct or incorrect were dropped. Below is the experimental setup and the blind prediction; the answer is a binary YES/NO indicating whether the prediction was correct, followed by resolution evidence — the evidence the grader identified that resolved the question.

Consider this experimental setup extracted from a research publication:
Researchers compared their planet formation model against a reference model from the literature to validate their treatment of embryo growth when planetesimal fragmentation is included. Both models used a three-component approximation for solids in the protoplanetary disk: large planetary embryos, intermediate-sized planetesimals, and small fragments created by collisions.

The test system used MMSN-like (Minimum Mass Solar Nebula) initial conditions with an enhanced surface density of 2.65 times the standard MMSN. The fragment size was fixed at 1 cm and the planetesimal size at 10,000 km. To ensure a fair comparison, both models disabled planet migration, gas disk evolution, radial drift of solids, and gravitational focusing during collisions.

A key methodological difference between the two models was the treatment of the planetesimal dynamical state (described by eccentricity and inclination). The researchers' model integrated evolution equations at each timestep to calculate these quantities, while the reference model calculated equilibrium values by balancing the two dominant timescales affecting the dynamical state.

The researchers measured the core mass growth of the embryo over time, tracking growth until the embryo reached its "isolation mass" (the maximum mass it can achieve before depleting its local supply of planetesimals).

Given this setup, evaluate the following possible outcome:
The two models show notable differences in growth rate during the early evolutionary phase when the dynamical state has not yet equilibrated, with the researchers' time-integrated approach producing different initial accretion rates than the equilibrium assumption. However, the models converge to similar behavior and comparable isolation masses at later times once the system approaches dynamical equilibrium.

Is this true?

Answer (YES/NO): YES